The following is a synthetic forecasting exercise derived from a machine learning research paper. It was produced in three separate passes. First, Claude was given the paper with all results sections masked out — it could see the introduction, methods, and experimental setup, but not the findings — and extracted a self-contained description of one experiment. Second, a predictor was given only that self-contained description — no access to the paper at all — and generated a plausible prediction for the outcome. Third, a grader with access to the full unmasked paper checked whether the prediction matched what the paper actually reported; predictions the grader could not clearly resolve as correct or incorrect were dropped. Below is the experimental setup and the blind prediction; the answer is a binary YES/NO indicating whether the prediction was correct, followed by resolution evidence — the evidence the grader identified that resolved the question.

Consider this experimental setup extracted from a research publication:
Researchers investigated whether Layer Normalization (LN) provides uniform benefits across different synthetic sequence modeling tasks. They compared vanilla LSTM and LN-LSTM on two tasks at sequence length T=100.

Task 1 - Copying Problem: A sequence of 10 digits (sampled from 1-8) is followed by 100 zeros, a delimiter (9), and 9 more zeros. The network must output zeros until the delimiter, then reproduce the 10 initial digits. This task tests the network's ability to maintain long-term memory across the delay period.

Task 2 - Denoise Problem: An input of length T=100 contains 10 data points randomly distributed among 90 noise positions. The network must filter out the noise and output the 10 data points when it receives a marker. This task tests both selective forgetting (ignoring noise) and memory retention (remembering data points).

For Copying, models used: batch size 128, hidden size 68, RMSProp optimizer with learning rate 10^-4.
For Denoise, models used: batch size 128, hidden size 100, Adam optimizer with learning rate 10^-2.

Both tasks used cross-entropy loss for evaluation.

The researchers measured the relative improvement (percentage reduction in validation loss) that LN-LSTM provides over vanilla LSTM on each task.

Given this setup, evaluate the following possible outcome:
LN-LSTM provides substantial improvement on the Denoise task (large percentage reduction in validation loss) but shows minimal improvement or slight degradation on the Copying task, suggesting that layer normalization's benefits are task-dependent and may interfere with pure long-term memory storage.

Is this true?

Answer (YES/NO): NO